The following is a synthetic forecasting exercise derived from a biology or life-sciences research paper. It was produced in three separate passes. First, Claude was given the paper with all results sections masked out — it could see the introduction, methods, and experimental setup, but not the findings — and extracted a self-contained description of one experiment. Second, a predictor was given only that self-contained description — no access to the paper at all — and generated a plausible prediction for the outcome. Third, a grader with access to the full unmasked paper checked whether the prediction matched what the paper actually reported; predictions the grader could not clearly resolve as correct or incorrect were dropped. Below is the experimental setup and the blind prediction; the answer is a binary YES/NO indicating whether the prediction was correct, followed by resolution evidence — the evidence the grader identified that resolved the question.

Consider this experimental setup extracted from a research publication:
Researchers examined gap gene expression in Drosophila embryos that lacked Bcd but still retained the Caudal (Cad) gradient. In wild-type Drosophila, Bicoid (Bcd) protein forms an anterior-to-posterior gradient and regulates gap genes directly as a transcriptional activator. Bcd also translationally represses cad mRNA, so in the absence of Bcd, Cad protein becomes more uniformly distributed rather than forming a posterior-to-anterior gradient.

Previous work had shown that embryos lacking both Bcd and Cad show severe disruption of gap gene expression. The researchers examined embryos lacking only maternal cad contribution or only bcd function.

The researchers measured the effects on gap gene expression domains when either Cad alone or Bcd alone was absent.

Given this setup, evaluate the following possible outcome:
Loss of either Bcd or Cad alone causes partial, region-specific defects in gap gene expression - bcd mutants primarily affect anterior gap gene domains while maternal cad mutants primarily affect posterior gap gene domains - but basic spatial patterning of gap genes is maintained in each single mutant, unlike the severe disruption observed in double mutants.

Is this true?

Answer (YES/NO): NO